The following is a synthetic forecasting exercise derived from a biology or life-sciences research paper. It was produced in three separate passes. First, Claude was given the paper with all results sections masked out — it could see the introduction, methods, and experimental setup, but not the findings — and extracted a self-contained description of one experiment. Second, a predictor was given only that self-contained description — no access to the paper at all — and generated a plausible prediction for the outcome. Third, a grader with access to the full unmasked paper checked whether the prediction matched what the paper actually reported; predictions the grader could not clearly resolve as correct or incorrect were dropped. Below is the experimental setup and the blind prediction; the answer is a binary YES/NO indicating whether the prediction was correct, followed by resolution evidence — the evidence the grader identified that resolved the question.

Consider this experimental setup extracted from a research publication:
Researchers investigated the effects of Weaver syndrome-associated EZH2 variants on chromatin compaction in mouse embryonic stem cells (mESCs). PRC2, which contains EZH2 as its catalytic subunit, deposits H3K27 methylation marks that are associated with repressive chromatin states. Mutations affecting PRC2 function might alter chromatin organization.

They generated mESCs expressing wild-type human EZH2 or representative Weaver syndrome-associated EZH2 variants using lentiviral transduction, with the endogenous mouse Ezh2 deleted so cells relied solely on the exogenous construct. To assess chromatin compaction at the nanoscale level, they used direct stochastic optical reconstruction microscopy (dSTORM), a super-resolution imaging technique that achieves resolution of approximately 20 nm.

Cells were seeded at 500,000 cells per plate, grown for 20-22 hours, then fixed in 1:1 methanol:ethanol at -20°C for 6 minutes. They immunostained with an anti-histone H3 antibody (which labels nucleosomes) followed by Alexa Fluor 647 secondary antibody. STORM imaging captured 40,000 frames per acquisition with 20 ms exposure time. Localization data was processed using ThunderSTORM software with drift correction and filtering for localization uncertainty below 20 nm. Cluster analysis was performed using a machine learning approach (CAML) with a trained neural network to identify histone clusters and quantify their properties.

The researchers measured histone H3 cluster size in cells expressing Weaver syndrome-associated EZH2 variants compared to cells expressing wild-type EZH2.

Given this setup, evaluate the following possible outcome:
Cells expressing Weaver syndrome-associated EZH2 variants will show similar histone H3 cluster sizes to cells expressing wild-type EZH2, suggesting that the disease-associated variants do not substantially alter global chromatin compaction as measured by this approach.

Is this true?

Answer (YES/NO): NO